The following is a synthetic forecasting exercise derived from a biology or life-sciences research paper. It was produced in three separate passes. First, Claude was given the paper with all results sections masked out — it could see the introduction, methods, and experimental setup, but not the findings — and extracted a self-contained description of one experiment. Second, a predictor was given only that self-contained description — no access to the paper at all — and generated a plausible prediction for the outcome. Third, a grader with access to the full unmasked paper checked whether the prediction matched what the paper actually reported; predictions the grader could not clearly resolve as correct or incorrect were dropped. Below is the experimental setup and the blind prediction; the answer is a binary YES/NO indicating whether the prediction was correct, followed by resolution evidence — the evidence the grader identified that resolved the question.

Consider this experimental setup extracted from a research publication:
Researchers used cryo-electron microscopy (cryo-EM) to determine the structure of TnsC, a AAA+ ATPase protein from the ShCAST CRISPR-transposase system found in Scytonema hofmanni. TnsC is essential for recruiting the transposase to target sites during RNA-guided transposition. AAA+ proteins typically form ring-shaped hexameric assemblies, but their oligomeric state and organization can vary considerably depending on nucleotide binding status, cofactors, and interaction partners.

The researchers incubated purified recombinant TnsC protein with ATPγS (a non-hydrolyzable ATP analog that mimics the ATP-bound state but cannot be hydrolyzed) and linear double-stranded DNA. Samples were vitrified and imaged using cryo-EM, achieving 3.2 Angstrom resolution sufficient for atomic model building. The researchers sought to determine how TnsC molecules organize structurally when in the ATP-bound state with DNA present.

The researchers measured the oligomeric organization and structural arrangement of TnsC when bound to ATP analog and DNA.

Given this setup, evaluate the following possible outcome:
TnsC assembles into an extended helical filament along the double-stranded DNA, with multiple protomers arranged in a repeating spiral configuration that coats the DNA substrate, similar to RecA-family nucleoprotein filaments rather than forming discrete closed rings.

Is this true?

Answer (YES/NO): YES